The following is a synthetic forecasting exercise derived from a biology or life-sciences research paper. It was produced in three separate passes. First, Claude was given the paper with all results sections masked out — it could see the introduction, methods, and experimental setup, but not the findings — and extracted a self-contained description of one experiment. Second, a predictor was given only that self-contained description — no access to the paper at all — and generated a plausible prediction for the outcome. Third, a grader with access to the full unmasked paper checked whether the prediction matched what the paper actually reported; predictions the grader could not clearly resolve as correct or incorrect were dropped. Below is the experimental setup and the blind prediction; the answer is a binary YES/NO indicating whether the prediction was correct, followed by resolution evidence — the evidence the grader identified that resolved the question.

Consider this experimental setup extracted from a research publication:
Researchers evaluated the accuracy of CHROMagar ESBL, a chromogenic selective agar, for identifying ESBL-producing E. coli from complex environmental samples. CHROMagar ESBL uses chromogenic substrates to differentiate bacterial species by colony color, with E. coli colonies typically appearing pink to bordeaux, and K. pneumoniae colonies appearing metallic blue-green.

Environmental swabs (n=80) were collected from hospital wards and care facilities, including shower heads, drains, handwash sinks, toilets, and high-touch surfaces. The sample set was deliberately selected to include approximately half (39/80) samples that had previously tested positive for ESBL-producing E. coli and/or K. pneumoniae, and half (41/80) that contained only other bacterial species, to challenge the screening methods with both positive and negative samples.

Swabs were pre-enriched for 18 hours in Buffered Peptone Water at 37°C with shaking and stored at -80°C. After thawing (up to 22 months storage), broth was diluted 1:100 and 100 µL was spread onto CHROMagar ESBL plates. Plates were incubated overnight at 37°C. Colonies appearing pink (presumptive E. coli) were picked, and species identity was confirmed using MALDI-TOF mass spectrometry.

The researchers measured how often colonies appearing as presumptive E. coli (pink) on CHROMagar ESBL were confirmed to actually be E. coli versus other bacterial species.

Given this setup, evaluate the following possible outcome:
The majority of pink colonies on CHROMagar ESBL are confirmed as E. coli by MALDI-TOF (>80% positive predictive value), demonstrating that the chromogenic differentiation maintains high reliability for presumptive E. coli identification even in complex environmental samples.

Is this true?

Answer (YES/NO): NO